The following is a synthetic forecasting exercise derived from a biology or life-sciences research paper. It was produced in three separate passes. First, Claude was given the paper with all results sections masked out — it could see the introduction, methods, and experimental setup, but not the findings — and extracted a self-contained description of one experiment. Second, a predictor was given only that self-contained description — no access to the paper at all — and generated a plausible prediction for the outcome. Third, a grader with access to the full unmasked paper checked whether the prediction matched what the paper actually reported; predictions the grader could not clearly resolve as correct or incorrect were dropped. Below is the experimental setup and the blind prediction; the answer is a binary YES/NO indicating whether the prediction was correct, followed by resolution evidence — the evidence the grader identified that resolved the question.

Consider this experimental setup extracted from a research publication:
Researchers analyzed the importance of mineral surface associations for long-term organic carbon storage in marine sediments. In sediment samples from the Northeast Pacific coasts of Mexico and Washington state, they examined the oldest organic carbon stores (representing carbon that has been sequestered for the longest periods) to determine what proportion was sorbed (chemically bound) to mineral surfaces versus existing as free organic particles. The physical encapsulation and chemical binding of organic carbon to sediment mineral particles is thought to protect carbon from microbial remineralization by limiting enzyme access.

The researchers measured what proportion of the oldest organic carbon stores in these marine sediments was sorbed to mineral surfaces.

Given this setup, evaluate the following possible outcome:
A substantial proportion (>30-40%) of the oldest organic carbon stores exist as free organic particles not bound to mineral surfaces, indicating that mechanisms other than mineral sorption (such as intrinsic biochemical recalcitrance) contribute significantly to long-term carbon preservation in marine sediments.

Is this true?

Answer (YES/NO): YES